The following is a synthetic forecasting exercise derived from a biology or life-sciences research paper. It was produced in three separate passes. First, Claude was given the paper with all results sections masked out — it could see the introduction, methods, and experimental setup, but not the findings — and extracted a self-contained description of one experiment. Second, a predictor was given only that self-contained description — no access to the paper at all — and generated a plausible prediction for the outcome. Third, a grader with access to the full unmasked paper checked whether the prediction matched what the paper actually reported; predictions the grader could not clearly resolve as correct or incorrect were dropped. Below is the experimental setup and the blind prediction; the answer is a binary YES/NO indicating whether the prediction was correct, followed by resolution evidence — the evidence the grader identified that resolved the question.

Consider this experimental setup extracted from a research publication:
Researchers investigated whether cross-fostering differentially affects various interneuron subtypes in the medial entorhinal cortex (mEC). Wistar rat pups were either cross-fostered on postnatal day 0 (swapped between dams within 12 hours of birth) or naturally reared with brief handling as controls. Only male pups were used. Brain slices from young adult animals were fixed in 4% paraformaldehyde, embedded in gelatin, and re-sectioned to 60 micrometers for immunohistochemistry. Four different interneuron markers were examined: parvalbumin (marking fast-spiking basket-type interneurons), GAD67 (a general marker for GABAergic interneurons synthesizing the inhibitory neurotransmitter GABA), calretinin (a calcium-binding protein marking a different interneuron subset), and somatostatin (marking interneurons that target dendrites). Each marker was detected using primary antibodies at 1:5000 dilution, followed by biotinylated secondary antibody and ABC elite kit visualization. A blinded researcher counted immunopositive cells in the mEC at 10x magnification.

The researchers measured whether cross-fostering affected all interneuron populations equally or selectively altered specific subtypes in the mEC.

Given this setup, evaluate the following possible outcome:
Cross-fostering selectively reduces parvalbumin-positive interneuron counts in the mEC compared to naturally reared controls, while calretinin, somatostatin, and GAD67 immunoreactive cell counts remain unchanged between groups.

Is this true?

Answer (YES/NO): NO